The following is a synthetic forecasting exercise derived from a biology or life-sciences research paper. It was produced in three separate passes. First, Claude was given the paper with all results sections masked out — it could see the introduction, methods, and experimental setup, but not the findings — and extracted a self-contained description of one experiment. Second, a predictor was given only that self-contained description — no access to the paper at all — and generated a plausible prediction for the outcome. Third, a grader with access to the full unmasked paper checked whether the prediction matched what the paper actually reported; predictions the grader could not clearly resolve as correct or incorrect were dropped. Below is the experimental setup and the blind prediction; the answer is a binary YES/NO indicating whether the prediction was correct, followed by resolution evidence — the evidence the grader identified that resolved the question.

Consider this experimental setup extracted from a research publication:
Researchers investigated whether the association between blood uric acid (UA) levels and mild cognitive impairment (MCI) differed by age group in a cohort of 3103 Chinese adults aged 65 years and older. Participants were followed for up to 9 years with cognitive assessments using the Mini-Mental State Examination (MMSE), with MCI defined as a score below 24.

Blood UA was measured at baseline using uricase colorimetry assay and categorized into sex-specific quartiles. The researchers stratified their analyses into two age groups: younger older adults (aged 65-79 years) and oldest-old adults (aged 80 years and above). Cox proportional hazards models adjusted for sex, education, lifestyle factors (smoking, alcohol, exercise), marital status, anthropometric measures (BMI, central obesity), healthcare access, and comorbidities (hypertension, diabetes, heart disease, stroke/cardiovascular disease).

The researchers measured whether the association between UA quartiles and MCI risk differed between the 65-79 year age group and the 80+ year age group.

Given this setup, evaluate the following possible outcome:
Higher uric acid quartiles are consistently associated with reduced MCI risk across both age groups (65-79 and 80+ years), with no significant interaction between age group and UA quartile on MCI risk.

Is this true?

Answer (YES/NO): NO